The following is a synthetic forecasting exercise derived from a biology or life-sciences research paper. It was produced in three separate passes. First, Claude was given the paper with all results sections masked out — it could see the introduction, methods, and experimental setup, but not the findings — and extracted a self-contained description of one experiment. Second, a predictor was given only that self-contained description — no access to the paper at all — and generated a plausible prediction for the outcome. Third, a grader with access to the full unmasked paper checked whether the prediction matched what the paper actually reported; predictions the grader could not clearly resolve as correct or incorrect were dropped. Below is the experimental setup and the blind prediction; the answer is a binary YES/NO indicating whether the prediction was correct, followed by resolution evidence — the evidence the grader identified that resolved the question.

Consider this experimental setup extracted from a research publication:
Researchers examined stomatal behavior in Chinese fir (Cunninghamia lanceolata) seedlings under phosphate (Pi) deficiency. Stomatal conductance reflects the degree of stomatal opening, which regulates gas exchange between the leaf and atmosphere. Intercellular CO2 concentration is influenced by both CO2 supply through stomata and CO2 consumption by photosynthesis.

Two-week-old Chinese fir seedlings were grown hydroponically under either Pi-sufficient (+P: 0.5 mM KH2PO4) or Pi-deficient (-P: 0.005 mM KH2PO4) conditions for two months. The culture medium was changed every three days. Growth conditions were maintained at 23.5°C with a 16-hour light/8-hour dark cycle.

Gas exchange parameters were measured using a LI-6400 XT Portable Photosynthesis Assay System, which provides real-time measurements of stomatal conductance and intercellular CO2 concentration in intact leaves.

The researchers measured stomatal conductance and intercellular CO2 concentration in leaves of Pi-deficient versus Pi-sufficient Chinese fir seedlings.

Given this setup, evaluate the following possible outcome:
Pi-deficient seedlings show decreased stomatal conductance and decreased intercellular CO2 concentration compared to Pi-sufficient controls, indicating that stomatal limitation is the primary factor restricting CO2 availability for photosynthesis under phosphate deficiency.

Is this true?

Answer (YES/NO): NO